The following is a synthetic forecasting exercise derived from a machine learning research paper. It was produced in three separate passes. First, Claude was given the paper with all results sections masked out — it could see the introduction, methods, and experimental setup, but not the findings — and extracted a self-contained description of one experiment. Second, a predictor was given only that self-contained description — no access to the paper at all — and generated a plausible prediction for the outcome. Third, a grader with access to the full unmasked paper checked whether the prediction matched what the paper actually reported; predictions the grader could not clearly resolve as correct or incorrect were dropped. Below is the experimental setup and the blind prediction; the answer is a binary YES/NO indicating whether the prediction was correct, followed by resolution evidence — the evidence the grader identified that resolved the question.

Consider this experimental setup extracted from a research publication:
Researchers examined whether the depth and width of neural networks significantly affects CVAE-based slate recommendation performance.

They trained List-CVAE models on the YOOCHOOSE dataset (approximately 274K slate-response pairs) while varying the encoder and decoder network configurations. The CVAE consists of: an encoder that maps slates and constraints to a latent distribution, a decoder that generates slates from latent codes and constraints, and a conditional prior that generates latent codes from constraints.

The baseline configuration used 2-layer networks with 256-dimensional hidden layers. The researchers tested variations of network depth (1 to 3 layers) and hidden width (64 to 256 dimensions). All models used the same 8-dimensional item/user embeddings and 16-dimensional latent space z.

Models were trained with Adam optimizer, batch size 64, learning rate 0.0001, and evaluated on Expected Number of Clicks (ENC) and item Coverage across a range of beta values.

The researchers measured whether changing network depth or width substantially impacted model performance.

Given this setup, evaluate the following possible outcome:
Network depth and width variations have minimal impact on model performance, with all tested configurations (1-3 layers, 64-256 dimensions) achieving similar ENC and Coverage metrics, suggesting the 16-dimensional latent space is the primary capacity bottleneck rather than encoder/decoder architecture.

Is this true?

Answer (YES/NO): NO